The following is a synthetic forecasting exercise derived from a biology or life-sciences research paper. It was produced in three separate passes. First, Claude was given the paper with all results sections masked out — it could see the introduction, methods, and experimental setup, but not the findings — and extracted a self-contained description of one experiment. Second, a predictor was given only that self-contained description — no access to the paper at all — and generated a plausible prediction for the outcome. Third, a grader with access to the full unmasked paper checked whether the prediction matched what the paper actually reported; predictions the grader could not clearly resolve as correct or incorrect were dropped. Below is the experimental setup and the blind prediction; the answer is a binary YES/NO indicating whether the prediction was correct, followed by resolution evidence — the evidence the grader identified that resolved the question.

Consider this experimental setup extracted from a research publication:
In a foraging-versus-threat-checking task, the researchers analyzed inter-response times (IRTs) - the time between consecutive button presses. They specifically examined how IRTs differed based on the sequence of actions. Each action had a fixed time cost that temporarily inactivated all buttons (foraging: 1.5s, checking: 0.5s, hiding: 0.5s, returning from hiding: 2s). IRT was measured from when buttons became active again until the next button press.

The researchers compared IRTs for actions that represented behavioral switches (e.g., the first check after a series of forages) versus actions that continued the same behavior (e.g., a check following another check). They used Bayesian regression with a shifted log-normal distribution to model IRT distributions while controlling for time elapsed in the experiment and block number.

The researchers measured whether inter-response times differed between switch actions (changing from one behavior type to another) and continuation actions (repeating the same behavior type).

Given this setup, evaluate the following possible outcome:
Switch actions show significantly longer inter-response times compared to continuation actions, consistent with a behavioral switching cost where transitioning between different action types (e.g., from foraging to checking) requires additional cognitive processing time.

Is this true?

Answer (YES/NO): YES